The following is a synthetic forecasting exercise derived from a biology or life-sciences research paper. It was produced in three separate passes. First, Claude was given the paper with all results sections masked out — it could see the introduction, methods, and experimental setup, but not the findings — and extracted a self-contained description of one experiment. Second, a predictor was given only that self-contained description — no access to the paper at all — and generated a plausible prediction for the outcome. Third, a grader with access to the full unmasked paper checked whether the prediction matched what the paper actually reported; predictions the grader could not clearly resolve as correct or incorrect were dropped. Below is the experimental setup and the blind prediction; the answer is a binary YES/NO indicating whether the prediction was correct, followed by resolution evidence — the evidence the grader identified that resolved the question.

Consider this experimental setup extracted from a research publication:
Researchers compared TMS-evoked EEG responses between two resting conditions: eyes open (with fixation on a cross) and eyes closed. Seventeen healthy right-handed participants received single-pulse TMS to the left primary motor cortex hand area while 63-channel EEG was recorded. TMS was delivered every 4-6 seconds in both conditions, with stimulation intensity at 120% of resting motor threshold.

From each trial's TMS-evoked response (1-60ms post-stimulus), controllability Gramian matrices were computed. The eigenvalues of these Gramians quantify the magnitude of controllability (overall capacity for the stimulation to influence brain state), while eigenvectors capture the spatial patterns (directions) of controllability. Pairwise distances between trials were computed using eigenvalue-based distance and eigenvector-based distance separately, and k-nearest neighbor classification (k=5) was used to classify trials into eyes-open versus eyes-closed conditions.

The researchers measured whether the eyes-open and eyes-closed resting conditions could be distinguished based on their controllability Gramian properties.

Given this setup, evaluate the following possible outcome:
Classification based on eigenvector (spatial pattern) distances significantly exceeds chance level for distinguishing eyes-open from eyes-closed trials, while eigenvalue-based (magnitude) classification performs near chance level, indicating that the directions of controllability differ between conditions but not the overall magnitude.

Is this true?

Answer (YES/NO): YES